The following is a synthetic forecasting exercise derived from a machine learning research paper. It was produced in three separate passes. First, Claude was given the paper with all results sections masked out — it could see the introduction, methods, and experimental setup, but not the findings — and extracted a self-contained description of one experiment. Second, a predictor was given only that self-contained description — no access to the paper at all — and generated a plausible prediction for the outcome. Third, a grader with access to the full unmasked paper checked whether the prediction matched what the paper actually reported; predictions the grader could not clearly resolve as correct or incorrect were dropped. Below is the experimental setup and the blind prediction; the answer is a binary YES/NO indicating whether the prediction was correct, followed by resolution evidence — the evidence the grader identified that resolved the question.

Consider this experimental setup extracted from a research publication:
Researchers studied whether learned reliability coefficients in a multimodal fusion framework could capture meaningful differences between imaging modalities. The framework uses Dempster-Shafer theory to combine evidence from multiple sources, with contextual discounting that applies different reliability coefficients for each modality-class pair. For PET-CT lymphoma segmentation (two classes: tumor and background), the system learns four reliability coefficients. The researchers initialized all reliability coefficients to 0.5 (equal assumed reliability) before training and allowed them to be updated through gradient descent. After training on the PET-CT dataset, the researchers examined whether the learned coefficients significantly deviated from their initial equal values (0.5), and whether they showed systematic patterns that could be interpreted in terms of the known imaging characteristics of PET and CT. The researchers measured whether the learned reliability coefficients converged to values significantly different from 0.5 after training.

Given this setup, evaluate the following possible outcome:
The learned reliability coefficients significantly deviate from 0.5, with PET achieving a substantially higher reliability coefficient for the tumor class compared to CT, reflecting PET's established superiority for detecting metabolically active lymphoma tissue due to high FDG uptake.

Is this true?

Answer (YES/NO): NO